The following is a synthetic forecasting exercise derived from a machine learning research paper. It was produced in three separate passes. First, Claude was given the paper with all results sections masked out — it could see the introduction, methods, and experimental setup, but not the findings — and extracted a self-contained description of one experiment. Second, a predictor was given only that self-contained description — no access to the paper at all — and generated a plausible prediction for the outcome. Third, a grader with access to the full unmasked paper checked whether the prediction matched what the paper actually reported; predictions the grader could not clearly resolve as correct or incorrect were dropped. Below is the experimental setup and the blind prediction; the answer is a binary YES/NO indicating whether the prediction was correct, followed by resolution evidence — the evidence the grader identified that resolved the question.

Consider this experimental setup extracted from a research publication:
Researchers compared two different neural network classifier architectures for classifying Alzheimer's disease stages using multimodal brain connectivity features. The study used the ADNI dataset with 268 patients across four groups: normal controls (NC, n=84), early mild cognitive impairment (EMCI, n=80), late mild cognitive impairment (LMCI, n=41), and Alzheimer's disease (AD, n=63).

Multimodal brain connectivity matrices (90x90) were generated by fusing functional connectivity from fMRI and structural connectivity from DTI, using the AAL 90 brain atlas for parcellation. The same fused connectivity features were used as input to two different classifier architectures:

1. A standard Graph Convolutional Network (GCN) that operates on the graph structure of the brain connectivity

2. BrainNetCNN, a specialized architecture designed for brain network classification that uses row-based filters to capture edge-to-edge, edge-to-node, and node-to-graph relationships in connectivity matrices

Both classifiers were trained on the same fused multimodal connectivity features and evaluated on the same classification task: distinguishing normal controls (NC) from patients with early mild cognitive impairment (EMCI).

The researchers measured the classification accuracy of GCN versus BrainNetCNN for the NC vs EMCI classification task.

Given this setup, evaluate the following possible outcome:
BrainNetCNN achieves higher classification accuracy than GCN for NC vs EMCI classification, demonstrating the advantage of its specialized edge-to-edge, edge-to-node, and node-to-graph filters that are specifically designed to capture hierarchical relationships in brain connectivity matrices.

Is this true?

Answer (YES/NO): YES